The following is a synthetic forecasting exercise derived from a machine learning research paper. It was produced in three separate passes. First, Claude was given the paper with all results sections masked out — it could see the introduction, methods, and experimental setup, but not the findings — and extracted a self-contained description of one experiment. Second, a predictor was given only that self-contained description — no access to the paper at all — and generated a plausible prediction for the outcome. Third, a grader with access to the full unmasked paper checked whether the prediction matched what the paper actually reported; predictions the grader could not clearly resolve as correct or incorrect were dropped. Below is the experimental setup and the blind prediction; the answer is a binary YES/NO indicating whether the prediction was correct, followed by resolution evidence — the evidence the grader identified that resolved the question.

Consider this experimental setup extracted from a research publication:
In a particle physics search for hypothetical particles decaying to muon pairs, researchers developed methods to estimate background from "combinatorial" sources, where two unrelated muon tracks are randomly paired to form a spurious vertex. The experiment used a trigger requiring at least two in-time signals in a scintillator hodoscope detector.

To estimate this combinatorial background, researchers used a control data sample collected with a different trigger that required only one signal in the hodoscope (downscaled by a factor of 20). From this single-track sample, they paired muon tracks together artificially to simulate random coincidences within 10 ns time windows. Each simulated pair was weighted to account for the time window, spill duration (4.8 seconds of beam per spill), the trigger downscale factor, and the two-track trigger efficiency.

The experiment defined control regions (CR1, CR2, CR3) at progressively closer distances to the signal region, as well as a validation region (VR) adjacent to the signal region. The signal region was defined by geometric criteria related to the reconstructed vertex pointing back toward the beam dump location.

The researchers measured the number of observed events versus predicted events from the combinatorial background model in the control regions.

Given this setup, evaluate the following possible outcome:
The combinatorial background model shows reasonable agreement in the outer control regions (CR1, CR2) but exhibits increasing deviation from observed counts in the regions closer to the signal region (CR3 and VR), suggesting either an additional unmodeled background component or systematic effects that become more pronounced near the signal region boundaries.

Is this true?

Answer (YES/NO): NO